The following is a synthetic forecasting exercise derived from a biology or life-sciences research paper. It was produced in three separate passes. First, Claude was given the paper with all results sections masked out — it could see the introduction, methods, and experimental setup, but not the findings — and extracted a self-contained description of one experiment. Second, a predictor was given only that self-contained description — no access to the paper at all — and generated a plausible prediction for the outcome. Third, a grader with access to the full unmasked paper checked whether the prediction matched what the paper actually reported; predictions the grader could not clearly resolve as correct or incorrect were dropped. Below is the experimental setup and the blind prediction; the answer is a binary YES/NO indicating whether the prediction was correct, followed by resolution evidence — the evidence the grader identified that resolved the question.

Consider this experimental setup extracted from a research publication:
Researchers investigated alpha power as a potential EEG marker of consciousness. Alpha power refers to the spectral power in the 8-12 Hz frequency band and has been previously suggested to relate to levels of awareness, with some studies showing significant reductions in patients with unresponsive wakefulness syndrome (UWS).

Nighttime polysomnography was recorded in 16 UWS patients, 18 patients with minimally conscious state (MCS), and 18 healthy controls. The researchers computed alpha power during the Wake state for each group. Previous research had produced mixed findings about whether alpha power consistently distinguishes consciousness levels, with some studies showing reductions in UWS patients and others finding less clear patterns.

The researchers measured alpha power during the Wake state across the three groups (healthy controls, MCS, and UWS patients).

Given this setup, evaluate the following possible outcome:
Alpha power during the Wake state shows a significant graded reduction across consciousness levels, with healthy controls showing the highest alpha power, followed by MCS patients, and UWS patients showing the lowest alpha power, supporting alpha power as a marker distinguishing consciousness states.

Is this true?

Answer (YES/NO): YES